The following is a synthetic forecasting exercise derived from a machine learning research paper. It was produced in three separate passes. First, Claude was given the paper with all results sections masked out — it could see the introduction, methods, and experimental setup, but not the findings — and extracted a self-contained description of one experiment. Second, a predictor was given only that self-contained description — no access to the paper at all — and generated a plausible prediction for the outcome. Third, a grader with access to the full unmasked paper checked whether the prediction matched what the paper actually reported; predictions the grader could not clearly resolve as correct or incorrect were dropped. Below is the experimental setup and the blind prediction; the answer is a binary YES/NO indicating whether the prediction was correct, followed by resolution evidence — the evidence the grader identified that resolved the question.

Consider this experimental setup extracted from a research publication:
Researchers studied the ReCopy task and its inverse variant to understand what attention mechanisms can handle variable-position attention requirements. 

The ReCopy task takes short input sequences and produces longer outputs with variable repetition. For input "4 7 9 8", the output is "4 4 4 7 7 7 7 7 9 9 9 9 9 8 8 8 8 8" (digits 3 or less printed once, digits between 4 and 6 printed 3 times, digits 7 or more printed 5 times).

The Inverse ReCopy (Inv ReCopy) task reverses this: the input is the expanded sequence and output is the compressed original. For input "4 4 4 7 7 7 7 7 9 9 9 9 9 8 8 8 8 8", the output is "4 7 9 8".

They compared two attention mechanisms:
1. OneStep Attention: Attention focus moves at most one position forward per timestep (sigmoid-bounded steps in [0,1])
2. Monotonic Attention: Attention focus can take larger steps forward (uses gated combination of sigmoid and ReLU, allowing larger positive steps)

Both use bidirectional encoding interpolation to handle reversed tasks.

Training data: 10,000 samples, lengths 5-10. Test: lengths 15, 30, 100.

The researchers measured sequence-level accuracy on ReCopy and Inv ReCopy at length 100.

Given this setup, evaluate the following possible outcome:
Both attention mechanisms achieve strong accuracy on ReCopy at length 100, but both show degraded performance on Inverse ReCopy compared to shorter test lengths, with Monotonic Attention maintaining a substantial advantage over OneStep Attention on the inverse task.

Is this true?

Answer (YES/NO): NO